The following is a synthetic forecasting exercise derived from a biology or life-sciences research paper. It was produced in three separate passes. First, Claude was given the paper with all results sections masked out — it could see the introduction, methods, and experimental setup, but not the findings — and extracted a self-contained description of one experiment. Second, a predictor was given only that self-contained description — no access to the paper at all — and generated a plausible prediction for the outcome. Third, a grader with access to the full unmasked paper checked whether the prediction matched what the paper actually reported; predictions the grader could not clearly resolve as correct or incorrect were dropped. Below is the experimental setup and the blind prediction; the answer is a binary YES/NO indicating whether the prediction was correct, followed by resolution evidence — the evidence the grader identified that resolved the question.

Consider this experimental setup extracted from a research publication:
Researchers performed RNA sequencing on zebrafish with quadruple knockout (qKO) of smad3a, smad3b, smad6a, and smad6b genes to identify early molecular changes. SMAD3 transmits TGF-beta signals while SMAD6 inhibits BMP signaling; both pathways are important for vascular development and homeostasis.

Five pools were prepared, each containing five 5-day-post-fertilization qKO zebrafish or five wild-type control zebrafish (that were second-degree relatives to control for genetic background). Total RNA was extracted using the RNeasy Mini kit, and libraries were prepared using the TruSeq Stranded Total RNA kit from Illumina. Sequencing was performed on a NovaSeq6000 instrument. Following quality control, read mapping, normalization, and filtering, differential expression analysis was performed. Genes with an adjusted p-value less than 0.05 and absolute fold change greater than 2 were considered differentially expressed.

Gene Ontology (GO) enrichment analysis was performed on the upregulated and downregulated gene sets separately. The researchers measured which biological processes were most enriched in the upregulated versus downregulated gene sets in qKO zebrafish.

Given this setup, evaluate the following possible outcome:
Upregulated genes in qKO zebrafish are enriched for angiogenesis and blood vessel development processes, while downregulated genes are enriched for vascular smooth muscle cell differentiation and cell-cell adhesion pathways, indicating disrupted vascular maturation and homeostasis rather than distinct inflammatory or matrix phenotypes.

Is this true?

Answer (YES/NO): NO